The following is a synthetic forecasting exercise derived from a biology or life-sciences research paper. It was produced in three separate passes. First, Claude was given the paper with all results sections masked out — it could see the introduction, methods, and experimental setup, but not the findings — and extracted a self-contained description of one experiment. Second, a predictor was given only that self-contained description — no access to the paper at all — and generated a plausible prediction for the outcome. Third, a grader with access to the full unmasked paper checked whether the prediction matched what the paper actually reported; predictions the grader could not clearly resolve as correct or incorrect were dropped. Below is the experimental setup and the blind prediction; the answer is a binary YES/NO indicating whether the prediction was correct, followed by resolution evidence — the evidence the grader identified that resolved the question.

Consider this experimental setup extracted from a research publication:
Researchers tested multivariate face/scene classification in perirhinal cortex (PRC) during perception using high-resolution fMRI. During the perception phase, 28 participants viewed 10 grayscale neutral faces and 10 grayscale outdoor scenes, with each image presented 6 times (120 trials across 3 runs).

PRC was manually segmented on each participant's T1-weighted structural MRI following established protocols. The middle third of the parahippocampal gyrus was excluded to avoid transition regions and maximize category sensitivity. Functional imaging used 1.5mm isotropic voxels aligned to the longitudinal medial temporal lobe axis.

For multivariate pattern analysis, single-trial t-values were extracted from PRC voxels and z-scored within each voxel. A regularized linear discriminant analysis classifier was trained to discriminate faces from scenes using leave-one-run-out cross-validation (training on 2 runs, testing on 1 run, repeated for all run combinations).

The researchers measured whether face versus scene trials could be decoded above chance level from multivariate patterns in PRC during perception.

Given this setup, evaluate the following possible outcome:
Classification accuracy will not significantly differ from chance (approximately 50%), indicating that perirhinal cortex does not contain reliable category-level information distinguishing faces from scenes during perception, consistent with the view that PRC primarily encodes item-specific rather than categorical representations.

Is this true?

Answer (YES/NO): NO